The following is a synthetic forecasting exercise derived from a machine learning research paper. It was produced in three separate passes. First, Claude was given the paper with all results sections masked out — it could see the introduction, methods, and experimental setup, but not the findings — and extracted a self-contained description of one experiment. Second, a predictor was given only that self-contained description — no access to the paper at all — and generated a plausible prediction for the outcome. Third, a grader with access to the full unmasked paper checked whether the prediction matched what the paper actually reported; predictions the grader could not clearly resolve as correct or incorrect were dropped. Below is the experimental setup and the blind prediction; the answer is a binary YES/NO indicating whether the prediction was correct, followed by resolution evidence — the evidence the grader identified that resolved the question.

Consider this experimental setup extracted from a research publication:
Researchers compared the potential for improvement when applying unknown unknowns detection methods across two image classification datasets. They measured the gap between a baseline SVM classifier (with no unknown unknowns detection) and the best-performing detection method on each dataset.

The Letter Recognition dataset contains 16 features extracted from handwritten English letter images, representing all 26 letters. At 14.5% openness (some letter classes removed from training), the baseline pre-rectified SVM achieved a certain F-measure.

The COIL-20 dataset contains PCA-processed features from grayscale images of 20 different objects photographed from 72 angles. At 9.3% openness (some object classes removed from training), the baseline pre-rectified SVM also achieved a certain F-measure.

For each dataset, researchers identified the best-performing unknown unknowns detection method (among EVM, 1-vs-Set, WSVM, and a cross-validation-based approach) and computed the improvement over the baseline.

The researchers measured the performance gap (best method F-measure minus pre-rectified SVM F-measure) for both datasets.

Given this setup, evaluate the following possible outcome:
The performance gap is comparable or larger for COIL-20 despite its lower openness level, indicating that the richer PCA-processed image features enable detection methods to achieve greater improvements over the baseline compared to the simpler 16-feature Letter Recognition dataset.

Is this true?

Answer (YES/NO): NO